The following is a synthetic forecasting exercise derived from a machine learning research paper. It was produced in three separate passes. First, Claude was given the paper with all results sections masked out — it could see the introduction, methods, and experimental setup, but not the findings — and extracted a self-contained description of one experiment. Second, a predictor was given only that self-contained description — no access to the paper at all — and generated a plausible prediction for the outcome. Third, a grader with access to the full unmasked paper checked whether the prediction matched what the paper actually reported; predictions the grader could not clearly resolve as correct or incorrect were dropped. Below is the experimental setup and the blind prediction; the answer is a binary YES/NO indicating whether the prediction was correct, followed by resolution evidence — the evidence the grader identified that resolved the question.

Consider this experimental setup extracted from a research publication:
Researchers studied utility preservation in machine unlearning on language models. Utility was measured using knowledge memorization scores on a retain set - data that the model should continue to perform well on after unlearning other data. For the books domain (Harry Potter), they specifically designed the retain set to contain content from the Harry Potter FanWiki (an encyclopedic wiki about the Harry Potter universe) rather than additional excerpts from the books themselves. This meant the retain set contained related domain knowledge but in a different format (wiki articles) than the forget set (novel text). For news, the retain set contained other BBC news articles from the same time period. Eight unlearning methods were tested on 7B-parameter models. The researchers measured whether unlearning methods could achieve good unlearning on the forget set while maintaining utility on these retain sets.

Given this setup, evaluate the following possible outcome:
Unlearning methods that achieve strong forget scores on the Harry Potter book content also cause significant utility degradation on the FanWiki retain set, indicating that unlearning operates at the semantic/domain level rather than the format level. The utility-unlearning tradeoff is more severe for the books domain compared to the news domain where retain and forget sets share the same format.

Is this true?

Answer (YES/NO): NO